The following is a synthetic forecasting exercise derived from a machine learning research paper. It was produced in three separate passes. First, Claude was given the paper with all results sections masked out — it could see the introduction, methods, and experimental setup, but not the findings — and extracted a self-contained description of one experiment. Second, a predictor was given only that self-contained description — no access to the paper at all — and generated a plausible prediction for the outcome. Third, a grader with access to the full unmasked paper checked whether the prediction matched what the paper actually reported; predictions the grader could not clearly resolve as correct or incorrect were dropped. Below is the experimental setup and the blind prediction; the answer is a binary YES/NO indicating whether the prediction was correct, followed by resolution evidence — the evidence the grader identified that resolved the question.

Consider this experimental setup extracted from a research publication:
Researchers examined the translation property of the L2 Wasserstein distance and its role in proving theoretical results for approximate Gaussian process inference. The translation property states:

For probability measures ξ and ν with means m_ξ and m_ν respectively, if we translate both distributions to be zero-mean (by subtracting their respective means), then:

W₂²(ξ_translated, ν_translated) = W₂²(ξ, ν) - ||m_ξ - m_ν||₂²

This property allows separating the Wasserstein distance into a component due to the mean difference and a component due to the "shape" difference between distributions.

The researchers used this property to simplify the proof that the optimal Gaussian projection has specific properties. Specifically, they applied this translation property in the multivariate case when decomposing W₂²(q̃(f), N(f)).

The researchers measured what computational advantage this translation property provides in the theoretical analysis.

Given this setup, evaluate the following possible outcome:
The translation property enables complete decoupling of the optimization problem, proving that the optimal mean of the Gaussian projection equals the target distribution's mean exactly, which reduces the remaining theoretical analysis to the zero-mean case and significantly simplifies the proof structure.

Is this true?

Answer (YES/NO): NO